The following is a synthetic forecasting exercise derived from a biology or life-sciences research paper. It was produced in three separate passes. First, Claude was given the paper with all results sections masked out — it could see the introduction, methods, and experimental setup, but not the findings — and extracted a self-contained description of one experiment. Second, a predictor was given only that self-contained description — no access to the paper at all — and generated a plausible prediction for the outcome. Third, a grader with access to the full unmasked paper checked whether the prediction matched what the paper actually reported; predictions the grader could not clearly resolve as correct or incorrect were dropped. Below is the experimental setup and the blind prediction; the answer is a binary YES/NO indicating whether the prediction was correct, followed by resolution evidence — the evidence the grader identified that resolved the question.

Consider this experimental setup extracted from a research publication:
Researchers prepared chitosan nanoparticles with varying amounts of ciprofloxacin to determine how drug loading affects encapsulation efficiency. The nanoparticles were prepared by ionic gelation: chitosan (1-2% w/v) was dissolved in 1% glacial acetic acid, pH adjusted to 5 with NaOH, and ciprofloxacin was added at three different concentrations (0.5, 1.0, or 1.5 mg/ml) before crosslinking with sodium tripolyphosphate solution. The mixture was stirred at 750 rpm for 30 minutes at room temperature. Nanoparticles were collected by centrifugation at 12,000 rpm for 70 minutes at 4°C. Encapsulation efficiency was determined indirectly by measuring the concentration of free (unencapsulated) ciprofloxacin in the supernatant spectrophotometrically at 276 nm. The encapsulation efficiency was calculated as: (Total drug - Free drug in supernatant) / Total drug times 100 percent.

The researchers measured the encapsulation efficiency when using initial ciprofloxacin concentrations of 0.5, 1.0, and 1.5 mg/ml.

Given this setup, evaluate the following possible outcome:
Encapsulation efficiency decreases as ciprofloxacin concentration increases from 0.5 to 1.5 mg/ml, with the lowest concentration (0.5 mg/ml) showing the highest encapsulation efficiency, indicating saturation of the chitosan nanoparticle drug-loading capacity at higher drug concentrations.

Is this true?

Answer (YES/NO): YES